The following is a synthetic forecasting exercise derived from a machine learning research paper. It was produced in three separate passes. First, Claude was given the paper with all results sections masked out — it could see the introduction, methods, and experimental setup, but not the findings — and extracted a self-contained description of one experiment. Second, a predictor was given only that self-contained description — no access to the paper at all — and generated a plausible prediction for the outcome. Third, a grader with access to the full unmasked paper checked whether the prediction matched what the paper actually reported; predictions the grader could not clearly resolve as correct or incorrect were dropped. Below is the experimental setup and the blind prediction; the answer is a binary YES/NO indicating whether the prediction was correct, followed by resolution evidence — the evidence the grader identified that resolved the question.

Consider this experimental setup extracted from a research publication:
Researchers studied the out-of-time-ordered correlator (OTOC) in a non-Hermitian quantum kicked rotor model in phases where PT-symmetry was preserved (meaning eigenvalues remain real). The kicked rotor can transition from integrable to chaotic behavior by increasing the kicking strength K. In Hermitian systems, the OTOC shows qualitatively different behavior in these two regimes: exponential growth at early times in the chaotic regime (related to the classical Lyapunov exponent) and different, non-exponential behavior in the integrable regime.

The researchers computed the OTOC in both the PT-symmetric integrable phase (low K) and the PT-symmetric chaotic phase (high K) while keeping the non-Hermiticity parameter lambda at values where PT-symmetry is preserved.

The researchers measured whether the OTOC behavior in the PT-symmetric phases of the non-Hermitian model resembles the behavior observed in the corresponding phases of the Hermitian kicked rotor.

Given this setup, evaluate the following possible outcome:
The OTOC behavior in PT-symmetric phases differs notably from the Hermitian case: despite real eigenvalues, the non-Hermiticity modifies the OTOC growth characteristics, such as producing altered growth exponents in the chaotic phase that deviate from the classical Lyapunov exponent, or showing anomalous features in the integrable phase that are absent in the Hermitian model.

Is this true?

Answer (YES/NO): NO